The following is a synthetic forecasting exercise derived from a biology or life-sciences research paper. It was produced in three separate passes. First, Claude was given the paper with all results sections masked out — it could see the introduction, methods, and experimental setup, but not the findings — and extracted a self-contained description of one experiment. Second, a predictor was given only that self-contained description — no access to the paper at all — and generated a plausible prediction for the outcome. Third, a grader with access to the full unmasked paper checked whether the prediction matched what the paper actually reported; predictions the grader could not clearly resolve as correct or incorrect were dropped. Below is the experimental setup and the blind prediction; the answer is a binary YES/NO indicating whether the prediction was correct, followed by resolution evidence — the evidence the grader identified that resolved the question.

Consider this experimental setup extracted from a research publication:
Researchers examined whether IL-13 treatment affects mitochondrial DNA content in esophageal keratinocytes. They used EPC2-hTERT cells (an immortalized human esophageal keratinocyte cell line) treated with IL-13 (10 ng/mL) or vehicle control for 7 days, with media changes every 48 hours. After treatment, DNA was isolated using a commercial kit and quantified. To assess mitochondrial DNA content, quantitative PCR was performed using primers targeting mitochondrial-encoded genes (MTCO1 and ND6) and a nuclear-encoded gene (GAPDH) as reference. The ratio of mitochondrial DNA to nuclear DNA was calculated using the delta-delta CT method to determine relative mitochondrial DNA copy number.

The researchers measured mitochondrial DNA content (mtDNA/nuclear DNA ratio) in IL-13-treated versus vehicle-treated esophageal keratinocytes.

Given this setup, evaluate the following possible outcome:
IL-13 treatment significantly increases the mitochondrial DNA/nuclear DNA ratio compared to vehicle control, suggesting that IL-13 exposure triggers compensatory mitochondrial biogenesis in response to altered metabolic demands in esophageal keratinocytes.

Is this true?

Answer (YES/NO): YES